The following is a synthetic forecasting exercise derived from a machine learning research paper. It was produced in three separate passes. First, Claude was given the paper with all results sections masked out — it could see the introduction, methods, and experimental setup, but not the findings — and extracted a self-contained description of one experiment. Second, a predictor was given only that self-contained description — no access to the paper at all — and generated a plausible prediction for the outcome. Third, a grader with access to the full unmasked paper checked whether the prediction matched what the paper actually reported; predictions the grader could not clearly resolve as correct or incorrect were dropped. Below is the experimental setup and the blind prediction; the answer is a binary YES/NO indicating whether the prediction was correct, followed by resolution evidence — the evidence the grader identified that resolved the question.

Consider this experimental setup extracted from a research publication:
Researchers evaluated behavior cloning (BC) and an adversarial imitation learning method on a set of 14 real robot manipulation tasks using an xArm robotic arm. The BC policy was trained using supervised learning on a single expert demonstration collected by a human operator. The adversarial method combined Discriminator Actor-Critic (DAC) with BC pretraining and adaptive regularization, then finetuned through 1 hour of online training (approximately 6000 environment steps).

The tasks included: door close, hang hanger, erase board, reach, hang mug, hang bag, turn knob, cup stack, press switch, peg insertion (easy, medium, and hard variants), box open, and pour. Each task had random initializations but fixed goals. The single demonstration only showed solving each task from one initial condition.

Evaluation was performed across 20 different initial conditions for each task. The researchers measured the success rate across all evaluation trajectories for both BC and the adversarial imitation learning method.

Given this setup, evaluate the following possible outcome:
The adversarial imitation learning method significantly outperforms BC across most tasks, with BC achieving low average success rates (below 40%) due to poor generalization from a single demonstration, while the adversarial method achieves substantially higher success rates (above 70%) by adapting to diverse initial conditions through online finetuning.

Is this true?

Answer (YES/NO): NO